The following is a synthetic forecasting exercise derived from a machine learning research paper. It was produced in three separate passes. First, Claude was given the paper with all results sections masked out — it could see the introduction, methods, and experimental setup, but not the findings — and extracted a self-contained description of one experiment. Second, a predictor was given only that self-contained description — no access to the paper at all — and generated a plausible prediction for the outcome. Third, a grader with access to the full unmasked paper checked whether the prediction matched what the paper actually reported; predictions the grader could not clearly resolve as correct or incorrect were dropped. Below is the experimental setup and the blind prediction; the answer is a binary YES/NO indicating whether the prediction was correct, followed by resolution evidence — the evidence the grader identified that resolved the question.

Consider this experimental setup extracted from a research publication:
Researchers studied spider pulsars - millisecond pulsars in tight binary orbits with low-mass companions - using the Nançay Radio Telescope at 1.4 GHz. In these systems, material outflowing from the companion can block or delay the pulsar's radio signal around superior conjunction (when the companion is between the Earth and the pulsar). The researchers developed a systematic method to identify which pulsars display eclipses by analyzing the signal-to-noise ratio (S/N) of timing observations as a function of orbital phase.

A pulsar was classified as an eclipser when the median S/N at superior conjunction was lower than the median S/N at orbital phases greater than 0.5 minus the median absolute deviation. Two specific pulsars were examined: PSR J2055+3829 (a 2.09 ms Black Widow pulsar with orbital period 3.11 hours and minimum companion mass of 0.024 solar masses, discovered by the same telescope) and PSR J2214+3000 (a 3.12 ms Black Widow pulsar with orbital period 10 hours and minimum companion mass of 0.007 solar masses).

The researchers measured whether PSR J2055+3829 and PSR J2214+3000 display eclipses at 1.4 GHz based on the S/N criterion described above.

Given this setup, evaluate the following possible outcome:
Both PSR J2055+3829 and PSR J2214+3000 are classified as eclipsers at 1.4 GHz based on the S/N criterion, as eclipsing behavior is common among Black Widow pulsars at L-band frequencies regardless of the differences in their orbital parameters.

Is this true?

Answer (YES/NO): NO